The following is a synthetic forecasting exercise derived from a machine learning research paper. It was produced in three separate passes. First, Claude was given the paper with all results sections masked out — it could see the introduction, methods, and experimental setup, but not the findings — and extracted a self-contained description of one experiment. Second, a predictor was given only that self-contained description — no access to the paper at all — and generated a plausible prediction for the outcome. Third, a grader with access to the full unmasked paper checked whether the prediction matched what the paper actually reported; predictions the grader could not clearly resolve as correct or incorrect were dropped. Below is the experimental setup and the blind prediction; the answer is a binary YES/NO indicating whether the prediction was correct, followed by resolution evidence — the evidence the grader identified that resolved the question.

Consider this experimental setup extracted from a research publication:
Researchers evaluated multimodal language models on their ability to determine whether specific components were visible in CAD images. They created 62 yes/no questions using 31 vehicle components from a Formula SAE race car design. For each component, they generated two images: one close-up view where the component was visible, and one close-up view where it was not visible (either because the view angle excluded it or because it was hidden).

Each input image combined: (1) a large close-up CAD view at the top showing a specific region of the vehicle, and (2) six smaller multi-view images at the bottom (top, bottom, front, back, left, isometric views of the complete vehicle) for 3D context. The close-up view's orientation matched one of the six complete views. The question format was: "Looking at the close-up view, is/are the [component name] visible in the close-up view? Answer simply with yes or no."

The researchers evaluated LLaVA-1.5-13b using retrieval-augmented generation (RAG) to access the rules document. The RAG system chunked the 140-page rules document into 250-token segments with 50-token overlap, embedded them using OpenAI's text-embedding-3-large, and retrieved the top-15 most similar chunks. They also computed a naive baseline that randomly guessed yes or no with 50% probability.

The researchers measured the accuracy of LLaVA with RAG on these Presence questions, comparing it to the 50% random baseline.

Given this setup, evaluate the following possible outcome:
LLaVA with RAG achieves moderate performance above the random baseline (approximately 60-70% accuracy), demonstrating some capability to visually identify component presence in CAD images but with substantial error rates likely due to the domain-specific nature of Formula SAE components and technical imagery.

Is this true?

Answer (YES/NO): NO